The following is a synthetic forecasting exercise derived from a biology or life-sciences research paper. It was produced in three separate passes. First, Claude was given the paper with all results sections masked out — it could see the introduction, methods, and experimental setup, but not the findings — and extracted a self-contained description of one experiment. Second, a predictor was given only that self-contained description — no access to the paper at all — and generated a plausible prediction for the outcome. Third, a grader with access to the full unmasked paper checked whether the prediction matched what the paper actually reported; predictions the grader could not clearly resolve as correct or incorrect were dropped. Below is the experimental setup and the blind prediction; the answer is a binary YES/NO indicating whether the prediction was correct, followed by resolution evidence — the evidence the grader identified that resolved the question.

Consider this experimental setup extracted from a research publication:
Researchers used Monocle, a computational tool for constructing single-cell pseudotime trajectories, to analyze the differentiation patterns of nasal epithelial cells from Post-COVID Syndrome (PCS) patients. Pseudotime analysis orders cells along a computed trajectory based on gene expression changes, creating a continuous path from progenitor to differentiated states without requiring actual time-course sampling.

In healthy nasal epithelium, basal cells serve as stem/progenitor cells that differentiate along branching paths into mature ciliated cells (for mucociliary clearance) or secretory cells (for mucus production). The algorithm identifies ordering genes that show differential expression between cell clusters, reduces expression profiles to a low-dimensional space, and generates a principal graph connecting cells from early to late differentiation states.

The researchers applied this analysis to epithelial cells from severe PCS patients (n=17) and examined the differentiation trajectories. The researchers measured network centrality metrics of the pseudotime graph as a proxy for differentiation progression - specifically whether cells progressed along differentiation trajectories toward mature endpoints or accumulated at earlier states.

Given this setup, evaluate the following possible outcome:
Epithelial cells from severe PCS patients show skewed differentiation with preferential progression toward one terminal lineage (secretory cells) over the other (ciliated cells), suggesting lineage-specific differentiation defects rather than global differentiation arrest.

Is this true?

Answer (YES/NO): NO